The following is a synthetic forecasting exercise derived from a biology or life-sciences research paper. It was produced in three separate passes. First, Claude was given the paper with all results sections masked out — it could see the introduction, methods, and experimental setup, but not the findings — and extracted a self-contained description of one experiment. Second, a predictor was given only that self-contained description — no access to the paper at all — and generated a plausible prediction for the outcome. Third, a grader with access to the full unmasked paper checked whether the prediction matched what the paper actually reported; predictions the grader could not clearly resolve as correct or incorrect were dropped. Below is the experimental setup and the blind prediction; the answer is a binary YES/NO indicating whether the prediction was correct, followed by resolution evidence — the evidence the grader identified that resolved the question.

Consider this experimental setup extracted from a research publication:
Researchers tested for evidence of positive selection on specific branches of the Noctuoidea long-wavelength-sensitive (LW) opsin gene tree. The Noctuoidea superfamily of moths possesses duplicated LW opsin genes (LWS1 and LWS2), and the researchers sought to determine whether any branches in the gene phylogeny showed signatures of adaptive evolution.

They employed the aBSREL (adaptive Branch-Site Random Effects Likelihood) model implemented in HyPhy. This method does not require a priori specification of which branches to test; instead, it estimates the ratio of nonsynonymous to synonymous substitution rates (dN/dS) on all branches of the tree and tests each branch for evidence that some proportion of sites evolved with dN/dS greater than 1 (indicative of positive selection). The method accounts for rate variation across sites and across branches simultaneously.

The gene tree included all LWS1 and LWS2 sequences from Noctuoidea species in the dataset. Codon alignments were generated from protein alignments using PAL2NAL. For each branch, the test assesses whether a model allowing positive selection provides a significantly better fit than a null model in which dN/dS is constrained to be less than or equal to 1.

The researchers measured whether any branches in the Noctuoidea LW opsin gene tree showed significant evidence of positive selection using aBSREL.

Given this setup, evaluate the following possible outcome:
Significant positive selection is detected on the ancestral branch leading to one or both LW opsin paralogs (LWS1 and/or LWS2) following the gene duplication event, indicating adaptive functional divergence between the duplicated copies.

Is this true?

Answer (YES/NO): NO